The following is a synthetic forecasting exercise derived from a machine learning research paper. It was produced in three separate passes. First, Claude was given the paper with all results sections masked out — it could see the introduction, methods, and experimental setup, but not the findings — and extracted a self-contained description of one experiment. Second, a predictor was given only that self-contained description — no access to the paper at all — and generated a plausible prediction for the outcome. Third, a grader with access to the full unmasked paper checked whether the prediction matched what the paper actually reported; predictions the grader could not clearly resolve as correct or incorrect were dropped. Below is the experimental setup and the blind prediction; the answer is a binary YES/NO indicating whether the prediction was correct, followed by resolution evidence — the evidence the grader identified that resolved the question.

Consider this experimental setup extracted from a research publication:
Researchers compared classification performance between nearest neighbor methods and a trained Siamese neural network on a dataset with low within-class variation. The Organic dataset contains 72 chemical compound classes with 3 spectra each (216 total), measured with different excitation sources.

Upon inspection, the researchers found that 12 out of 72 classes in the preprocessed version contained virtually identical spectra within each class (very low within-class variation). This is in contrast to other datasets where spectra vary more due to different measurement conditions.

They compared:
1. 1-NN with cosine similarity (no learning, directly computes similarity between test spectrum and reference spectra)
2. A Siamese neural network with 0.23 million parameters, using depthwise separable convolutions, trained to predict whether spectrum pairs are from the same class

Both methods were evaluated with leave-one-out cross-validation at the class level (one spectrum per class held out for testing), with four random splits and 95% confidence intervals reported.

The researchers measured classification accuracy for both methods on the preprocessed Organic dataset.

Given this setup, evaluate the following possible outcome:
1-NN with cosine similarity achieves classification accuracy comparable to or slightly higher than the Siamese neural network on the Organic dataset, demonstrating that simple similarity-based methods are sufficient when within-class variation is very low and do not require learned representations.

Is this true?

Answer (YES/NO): YES